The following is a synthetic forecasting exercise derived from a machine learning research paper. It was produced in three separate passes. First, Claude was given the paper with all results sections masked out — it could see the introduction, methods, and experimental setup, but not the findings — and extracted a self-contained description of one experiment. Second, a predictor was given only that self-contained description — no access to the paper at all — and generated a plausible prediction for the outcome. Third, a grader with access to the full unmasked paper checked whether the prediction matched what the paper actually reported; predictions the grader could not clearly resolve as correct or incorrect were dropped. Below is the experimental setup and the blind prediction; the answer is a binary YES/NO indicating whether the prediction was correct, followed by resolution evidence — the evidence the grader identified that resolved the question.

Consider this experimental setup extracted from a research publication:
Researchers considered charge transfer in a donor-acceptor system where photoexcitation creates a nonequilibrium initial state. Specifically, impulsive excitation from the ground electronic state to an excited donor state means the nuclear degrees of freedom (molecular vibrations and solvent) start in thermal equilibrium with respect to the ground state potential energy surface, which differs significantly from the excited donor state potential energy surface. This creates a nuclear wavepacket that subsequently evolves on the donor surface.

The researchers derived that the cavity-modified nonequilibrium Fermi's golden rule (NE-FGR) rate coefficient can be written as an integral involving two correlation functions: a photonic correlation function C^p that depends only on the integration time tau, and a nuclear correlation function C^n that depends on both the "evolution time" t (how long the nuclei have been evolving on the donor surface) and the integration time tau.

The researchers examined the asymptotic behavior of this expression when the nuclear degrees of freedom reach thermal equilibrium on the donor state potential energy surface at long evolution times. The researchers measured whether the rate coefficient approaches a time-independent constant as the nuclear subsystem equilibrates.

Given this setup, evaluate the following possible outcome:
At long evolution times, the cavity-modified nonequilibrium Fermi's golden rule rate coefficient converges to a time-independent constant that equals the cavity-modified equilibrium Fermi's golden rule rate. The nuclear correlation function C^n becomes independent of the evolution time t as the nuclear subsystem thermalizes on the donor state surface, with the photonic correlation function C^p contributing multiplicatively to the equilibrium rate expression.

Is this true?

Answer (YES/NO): YES